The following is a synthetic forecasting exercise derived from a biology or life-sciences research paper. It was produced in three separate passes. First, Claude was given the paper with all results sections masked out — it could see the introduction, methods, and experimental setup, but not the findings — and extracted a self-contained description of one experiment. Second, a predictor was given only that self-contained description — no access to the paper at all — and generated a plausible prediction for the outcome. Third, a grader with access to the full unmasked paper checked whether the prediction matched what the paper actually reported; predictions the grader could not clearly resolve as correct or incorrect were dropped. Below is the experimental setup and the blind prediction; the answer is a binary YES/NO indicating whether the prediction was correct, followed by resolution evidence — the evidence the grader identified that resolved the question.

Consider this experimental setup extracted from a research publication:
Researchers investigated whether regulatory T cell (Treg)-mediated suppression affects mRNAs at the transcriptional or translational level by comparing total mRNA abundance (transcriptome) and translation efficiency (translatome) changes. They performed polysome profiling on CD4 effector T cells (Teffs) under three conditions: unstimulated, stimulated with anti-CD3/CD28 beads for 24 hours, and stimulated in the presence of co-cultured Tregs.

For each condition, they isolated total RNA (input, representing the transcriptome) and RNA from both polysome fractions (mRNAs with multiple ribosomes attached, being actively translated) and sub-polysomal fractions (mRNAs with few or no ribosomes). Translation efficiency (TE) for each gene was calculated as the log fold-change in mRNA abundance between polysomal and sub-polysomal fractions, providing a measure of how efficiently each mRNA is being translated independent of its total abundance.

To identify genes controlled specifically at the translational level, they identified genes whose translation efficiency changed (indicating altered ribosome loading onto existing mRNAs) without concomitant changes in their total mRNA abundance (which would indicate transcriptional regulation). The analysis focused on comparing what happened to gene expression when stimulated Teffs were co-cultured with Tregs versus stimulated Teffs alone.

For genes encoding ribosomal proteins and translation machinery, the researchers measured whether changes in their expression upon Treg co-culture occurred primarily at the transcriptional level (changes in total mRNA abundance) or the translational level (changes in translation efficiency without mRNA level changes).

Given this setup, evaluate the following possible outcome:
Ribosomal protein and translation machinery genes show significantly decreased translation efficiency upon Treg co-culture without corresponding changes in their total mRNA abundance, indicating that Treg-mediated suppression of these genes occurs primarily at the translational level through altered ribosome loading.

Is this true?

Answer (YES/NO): YES